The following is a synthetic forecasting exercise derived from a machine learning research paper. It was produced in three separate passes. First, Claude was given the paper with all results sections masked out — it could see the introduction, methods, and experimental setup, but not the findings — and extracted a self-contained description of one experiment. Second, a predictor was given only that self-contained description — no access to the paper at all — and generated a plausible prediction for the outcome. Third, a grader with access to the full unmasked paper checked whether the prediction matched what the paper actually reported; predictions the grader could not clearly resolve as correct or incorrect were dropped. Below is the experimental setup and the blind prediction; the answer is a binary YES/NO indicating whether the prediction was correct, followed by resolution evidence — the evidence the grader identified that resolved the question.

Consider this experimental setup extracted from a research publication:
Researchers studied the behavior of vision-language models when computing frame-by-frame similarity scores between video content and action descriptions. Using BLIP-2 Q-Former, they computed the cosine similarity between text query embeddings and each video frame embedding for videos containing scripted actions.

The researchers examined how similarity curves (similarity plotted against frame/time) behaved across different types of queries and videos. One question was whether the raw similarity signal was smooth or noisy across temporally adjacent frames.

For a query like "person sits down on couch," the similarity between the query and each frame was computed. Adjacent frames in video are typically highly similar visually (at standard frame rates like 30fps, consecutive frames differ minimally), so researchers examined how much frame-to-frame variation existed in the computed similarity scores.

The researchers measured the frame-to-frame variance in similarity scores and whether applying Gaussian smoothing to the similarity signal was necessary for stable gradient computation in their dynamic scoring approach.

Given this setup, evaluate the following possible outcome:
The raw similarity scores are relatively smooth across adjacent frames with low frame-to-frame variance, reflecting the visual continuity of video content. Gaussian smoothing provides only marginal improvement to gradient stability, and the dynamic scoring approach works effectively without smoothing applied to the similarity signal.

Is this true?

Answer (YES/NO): NO